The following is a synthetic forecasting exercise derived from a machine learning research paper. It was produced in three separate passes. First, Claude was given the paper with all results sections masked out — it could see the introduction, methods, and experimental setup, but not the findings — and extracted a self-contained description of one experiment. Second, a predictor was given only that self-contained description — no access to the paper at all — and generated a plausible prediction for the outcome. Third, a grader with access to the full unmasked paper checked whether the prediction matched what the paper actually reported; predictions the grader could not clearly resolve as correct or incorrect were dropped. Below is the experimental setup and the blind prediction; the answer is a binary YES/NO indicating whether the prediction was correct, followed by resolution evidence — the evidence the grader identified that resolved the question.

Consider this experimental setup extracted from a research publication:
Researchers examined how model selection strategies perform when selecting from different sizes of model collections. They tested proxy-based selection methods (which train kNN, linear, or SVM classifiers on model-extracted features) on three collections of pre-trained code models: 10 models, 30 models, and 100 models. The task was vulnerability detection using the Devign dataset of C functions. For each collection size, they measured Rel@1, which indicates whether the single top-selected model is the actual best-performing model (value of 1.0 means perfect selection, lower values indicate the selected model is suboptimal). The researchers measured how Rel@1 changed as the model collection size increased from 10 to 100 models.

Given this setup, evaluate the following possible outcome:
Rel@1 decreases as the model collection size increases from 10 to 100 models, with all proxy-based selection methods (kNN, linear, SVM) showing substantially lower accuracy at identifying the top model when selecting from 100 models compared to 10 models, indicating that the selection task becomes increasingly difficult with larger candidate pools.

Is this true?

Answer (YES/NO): YES